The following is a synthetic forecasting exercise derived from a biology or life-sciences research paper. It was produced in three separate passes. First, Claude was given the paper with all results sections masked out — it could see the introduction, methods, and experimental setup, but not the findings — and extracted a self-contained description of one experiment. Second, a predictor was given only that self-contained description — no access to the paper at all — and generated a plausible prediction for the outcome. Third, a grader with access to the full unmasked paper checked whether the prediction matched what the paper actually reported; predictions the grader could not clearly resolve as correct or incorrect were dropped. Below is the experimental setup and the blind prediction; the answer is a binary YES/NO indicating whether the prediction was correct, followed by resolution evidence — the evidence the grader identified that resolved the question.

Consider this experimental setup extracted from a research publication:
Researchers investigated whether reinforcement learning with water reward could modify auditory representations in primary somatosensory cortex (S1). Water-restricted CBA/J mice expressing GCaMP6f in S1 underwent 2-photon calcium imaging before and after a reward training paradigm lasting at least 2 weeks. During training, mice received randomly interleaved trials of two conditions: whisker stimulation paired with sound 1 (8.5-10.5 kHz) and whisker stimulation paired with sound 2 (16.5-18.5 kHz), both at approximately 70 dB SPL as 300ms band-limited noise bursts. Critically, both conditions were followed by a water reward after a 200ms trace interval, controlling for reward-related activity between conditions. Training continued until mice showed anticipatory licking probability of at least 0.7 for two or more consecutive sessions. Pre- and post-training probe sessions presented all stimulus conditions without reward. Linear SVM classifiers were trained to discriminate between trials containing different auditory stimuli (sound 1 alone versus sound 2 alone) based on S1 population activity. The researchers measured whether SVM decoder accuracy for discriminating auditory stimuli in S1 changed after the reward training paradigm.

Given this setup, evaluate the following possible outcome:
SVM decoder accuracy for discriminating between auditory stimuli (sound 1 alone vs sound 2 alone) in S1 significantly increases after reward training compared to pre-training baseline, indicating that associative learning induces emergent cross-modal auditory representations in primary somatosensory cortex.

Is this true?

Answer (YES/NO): NO